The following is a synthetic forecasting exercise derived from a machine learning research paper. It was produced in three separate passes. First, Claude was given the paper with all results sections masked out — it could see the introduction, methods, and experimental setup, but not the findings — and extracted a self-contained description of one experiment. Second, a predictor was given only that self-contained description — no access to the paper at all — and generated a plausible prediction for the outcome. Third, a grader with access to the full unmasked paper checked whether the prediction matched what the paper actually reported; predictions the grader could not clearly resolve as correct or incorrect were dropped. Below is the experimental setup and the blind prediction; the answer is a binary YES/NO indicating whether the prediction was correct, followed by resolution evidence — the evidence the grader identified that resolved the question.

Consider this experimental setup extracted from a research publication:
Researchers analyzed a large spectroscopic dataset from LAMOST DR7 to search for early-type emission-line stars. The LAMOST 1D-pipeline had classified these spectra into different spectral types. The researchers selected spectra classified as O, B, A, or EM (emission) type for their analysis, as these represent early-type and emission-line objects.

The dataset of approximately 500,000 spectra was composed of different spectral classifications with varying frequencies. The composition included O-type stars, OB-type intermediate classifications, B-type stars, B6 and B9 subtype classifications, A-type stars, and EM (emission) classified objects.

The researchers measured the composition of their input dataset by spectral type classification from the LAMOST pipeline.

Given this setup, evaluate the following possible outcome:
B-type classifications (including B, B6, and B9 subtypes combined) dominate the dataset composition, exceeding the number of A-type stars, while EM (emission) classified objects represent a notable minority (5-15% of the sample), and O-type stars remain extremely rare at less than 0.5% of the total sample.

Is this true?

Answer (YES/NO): NO